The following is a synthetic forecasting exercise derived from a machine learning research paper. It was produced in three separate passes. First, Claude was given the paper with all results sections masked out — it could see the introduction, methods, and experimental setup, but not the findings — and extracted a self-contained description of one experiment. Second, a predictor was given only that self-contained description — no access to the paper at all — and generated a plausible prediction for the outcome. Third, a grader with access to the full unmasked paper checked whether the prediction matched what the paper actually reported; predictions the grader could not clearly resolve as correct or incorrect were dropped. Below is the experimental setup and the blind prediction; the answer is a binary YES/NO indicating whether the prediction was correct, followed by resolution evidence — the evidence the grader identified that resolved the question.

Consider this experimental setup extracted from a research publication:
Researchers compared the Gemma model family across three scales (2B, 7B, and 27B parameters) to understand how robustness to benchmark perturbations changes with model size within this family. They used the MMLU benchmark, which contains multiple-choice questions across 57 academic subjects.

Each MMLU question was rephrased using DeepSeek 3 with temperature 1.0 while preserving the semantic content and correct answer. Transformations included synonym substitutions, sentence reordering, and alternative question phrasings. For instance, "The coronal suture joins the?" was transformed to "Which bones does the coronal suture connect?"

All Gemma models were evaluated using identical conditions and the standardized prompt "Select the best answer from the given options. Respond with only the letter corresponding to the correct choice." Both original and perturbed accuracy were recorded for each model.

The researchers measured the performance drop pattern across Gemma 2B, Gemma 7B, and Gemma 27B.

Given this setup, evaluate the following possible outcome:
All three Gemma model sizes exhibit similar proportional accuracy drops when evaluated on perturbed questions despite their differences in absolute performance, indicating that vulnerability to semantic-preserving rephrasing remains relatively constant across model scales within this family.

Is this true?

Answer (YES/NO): NO